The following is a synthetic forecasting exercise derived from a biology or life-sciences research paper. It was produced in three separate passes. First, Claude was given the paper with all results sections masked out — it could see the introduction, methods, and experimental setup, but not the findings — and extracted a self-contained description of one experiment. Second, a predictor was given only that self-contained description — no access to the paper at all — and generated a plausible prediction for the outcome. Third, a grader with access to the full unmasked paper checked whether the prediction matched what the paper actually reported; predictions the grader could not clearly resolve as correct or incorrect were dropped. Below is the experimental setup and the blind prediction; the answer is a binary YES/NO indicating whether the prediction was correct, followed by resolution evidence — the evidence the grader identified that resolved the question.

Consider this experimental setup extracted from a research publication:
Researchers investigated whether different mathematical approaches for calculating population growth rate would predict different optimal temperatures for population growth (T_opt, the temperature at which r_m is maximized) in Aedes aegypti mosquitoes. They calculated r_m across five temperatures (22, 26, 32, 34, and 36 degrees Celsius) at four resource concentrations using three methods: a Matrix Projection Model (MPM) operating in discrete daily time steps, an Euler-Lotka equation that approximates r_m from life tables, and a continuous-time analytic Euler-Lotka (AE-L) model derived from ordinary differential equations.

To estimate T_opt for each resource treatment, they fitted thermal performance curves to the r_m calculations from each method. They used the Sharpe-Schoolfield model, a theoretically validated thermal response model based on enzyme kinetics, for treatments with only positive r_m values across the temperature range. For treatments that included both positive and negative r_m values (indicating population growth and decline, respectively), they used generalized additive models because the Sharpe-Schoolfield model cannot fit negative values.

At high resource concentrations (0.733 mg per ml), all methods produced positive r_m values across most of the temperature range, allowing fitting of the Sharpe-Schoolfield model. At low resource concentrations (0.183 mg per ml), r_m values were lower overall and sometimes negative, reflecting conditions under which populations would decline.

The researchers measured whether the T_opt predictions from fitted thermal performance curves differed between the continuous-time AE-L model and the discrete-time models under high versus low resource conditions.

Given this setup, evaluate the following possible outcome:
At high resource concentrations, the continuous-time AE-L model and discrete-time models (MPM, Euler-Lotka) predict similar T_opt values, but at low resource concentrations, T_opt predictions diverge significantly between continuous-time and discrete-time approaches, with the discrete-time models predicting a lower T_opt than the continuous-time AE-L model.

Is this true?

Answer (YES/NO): NO